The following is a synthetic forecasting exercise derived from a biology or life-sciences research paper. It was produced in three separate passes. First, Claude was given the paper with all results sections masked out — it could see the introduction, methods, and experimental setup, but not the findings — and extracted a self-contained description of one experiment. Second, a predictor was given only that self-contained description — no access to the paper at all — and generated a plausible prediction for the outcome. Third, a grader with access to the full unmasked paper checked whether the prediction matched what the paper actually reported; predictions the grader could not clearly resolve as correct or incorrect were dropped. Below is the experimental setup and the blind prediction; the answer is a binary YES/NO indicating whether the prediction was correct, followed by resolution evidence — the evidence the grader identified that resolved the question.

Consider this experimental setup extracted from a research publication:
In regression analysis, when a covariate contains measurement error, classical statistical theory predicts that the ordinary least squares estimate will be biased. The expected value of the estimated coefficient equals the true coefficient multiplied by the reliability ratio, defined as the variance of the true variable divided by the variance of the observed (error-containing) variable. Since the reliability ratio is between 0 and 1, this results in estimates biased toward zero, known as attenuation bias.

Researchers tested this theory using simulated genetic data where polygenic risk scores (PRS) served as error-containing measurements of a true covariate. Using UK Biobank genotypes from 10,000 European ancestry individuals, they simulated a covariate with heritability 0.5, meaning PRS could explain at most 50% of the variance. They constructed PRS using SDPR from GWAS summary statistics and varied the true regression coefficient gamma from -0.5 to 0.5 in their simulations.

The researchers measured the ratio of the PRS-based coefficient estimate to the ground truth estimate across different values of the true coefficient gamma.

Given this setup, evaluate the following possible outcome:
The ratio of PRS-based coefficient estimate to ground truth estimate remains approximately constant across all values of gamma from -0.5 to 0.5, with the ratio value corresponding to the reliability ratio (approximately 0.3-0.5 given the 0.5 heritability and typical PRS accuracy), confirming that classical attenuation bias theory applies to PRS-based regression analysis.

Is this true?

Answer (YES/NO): NO